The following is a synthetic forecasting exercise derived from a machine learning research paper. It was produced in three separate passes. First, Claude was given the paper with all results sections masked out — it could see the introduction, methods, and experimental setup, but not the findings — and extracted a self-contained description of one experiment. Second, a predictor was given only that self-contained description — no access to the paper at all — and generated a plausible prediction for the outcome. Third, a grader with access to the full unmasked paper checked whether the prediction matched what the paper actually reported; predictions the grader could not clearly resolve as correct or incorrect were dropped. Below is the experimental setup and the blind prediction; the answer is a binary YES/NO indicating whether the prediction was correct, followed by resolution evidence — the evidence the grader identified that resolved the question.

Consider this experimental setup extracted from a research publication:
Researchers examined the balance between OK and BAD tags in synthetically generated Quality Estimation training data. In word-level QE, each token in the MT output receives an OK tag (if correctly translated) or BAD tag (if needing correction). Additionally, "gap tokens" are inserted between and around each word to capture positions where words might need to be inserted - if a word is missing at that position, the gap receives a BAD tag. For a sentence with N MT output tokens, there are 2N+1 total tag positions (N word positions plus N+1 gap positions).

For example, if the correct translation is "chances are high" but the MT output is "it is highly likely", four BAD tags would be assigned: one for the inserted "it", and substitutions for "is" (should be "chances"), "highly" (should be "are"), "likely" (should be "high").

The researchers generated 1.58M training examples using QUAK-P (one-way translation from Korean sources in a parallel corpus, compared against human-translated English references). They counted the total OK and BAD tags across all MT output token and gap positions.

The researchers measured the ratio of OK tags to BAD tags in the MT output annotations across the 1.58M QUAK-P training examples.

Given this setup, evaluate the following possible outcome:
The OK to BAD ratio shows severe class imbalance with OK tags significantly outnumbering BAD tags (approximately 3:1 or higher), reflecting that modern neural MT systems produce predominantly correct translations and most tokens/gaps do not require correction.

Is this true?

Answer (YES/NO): YES